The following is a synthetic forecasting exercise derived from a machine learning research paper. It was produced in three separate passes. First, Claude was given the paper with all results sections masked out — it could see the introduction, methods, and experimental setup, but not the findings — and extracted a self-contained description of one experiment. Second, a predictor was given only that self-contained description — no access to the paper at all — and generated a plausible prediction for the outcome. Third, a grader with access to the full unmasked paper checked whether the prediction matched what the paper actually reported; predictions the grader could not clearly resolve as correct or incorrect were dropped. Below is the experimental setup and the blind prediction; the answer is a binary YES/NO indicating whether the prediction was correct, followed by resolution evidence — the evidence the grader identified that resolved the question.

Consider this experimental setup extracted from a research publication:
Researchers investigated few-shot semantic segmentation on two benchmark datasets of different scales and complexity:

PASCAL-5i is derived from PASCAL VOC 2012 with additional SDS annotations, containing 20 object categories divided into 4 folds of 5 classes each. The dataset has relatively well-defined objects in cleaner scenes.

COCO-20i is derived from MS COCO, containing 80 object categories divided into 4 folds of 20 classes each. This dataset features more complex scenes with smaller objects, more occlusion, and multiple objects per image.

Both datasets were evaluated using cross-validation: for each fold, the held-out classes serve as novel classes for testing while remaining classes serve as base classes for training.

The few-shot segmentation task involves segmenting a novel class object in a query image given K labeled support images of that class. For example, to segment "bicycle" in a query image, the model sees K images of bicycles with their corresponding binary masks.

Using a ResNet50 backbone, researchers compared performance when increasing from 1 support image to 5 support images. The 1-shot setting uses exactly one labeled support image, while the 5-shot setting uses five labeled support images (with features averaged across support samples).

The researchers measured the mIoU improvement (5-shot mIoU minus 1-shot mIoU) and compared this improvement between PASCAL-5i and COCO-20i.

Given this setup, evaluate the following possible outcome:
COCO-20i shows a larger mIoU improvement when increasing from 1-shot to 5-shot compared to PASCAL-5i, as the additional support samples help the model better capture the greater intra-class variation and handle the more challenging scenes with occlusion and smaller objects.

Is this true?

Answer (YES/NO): YES